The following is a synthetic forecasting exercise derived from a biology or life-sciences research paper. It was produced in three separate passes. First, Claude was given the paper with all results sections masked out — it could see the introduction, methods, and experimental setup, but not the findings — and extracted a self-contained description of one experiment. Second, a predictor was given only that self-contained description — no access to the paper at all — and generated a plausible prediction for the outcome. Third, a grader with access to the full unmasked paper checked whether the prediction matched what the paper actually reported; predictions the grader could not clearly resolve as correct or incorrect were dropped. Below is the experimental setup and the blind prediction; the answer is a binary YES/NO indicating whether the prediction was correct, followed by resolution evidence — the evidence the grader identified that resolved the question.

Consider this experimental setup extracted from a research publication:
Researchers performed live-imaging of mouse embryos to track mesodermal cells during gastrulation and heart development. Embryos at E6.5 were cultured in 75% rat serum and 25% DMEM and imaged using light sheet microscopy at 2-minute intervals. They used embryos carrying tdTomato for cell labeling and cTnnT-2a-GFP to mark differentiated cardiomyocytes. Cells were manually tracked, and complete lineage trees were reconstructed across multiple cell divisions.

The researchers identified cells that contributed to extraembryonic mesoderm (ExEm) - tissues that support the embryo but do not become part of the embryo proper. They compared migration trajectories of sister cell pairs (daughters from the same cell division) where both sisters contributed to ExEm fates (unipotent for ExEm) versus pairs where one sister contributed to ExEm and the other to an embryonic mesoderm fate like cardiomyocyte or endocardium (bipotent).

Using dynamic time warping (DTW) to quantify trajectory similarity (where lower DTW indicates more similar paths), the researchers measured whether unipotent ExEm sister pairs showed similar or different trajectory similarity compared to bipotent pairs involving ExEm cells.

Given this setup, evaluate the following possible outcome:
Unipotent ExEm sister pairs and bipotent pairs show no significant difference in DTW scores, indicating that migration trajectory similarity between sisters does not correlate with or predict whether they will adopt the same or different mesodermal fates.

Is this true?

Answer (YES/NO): NO